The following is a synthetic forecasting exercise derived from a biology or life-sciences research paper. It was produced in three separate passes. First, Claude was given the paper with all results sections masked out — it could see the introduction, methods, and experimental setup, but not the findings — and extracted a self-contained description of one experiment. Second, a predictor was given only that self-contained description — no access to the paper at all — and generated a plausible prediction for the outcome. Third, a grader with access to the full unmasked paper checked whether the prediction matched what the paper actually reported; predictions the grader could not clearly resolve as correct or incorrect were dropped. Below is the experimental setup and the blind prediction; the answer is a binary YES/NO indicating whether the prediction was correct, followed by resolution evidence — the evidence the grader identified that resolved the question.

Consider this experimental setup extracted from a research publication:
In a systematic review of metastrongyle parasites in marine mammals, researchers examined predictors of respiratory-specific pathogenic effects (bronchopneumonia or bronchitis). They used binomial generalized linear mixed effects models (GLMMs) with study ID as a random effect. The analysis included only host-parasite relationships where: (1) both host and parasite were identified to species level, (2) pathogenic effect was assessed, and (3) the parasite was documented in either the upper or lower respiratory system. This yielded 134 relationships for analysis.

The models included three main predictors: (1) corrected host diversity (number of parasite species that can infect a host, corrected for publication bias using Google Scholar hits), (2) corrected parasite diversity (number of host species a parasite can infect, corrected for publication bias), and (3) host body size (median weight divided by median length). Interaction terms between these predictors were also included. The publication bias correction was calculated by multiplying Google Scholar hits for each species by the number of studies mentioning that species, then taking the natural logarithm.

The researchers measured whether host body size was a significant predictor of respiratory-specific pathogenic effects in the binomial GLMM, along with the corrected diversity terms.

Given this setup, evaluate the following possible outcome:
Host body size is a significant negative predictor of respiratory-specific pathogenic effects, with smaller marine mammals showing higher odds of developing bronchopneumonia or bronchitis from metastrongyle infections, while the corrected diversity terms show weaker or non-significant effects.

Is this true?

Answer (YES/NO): NO